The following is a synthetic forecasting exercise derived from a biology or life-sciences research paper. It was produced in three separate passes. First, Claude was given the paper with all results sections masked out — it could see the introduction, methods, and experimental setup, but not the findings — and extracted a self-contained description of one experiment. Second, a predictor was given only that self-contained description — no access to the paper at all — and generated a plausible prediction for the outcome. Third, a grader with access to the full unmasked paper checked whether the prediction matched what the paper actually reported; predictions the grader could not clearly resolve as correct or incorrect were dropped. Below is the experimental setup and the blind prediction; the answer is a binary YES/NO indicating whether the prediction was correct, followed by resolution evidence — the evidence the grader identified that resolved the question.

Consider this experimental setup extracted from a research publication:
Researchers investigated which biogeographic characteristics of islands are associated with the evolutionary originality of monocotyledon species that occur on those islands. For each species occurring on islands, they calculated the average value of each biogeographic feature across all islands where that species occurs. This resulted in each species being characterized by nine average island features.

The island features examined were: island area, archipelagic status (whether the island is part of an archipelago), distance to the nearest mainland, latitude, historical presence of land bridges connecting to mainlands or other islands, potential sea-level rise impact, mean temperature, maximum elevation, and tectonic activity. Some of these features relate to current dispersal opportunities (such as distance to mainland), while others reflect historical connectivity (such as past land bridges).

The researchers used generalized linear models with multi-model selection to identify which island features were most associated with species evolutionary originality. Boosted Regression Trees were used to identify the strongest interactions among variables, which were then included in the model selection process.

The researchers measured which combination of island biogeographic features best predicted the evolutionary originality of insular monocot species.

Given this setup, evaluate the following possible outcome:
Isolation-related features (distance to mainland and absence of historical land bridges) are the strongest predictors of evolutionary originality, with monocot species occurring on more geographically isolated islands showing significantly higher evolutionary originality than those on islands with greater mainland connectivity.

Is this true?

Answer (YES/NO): NO